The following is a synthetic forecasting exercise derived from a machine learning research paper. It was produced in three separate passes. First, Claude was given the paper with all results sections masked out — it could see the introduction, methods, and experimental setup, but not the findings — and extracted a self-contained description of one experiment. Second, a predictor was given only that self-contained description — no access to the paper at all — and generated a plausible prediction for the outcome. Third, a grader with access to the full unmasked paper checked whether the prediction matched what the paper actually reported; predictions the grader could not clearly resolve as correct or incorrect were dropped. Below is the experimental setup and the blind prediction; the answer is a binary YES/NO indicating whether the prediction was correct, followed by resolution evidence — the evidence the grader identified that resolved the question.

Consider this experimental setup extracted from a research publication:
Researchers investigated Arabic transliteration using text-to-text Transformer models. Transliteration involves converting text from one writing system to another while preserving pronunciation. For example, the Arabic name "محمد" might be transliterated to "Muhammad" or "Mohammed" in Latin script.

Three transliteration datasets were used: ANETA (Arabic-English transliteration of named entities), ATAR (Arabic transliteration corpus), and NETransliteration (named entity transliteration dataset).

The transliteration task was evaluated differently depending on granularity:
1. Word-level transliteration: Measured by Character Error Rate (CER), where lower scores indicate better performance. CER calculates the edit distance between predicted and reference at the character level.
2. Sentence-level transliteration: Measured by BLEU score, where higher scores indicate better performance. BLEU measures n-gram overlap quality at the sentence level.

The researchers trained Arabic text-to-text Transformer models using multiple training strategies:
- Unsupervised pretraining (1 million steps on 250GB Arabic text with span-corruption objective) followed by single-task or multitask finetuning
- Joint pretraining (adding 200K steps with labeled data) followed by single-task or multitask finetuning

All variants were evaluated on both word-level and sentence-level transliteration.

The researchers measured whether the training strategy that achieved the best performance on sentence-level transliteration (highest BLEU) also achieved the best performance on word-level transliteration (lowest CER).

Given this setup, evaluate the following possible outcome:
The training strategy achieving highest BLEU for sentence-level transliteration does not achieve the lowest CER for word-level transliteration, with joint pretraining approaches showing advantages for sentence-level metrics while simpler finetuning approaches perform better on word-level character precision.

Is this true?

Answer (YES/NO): NO